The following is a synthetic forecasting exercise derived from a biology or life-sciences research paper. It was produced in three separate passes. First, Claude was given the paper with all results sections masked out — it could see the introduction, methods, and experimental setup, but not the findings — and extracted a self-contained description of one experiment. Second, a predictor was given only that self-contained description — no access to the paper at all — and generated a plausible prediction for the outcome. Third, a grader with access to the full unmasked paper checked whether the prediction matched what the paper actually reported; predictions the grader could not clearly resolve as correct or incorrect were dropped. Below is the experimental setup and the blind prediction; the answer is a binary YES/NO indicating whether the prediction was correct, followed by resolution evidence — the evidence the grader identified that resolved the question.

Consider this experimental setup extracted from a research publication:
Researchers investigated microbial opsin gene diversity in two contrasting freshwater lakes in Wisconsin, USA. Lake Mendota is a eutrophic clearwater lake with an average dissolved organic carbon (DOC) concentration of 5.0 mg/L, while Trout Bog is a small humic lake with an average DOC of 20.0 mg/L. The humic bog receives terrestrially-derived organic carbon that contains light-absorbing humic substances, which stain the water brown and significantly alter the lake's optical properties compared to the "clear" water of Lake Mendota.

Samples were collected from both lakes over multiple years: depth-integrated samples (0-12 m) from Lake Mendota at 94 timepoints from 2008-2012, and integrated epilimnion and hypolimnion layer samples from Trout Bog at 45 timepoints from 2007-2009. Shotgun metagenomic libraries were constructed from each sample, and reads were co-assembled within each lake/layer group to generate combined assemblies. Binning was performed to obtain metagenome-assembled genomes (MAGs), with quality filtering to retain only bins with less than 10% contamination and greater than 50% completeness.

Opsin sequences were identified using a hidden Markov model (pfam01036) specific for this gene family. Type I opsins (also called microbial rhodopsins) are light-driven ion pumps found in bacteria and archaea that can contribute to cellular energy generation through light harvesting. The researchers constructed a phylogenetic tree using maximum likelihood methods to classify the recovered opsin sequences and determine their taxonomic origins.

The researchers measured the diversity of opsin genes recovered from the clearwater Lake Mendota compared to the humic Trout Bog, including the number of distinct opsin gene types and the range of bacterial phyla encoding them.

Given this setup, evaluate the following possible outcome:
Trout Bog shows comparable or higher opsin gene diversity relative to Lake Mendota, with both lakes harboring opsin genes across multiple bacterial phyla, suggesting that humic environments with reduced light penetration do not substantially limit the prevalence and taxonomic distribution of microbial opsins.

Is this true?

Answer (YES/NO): NO